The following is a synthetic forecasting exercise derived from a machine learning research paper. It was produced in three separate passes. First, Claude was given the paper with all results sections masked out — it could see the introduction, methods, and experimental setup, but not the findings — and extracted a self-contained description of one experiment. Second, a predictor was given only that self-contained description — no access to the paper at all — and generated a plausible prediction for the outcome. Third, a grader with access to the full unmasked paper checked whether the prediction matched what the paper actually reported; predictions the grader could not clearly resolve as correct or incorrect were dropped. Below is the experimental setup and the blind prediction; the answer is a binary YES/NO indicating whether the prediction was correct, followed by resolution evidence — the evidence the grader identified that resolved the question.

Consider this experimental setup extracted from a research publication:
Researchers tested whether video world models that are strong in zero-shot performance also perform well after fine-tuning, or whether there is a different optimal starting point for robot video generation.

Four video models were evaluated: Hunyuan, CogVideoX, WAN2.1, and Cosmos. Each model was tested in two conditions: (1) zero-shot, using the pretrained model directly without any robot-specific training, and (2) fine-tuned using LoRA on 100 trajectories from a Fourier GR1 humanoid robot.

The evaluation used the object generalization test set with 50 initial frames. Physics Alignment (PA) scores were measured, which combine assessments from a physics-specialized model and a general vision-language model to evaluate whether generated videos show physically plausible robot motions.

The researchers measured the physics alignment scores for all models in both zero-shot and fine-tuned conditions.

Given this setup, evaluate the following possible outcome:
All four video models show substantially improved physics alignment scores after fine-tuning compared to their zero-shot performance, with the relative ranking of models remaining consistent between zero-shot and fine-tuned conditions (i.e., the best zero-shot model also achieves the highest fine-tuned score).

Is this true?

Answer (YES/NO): YES